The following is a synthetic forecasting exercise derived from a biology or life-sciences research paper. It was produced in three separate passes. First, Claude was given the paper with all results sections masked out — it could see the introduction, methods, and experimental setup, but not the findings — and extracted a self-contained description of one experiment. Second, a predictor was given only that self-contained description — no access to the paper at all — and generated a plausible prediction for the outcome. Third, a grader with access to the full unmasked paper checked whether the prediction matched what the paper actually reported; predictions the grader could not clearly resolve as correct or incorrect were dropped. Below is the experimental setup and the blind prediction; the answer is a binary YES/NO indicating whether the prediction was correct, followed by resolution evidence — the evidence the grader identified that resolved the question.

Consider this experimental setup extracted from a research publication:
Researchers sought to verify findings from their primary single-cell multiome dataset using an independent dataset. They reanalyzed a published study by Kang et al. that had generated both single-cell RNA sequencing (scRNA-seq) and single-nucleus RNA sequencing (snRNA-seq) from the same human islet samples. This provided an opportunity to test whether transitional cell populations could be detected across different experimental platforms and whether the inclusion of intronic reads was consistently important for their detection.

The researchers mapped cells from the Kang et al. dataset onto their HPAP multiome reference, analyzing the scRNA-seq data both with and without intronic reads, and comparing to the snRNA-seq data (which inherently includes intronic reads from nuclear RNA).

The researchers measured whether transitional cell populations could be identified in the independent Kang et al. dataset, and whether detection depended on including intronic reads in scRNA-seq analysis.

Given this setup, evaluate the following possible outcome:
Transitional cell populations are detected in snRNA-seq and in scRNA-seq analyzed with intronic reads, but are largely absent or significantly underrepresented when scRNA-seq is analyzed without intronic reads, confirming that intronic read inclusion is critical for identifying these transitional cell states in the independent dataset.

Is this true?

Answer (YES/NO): YES